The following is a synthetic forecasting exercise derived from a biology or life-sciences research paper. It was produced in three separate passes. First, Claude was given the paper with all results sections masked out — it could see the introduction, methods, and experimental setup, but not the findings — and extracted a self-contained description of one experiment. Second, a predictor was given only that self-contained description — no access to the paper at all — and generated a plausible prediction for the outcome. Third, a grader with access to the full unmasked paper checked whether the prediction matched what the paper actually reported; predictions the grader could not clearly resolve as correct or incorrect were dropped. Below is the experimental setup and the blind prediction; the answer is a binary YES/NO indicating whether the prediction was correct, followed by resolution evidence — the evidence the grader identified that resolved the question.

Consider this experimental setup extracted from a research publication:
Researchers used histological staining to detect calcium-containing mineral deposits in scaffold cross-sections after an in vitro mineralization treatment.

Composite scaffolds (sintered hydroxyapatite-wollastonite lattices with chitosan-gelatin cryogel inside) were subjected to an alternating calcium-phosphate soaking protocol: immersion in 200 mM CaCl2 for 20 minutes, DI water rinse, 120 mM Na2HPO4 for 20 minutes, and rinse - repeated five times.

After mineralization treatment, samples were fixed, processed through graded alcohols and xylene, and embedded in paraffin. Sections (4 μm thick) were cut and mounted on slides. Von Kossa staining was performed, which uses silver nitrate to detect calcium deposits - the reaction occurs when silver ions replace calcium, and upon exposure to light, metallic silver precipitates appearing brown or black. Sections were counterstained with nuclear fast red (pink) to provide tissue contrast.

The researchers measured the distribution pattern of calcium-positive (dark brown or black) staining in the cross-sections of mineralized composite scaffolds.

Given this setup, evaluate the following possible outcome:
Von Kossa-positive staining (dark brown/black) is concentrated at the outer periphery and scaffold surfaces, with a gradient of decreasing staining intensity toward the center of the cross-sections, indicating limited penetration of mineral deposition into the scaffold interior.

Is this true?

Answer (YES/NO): YES